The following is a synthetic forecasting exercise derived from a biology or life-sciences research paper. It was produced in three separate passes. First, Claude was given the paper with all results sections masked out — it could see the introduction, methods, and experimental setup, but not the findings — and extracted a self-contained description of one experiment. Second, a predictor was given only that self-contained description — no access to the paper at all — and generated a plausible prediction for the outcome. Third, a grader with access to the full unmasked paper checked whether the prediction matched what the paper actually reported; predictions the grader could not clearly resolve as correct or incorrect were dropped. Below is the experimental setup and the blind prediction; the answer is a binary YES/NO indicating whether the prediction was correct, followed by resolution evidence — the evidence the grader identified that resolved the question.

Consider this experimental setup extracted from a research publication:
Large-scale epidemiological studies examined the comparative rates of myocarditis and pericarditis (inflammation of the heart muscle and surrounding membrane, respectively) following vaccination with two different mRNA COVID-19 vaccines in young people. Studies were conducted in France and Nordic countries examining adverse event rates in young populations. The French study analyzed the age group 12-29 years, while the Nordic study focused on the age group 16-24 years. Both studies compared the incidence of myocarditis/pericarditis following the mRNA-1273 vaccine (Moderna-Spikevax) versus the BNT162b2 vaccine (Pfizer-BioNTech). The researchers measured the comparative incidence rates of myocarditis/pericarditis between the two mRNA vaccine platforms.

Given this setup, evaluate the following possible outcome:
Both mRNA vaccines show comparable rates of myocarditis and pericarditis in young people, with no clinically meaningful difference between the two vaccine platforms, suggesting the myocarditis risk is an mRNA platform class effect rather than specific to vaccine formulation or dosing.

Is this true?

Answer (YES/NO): NO